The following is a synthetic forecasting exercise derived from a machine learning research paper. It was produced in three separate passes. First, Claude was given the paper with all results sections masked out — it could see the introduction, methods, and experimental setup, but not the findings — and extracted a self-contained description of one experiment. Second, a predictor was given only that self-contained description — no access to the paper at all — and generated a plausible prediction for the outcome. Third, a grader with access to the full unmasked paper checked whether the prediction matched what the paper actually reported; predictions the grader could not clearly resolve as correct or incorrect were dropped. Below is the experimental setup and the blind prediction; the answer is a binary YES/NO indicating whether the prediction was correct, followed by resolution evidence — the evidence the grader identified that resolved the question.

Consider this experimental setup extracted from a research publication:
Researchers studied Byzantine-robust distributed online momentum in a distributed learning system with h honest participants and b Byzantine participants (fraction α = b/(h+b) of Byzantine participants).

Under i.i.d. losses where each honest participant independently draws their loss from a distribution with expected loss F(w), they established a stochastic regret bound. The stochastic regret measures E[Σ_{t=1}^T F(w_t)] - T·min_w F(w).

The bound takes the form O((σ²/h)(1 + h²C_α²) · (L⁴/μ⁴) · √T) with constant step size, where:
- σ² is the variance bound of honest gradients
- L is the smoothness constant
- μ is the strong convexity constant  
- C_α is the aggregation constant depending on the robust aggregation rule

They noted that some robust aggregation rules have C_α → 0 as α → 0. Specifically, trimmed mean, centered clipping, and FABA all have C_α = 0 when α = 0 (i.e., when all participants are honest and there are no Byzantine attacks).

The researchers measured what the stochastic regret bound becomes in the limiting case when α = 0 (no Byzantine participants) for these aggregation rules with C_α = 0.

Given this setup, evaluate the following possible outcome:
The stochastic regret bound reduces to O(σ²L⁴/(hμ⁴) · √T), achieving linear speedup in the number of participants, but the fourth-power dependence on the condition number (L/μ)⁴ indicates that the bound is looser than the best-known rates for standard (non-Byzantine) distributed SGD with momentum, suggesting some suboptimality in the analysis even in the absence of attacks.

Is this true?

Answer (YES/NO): NO